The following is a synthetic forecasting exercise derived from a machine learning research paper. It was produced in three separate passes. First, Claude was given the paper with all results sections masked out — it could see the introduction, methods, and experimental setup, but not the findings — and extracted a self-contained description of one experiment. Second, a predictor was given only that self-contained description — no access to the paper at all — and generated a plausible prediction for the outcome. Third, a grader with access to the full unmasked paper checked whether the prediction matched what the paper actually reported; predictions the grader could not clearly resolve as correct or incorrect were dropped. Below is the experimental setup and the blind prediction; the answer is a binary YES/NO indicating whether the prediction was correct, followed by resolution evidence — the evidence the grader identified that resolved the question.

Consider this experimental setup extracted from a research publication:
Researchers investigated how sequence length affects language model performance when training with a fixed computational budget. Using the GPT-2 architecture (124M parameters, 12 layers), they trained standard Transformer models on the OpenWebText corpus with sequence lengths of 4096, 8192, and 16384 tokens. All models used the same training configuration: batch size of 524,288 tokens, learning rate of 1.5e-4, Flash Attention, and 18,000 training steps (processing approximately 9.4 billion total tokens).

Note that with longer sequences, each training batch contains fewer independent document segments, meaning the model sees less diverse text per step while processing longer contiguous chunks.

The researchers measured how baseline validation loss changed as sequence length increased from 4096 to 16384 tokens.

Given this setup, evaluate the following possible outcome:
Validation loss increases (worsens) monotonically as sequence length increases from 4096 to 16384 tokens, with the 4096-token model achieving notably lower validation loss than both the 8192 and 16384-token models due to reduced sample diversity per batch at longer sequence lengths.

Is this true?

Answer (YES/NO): YES